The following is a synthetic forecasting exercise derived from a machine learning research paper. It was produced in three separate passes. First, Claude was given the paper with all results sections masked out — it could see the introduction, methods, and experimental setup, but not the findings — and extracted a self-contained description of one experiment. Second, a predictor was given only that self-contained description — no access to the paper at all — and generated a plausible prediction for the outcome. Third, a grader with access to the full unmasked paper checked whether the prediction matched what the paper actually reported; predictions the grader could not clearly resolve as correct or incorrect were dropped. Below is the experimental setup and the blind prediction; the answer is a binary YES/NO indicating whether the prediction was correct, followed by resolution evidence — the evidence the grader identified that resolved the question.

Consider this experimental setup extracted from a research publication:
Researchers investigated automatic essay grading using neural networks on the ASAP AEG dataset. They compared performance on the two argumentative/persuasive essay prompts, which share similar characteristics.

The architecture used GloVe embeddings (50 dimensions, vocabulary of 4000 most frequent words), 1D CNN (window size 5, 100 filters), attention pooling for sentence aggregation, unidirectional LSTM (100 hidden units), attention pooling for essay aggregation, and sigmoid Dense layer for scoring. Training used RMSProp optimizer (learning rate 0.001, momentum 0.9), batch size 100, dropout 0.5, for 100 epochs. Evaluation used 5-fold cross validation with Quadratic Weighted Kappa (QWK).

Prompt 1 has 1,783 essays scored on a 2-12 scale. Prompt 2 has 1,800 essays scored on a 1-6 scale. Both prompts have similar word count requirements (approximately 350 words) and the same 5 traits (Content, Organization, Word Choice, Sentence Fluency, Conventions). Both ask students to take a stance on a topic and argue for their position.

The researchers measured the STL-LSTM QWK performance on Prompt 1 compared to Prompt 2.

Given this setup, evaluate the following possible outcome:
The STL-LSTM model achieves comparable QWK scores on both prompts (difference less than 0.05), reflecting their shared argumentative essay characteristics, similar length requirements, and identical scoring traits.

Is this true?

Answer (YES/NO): NO